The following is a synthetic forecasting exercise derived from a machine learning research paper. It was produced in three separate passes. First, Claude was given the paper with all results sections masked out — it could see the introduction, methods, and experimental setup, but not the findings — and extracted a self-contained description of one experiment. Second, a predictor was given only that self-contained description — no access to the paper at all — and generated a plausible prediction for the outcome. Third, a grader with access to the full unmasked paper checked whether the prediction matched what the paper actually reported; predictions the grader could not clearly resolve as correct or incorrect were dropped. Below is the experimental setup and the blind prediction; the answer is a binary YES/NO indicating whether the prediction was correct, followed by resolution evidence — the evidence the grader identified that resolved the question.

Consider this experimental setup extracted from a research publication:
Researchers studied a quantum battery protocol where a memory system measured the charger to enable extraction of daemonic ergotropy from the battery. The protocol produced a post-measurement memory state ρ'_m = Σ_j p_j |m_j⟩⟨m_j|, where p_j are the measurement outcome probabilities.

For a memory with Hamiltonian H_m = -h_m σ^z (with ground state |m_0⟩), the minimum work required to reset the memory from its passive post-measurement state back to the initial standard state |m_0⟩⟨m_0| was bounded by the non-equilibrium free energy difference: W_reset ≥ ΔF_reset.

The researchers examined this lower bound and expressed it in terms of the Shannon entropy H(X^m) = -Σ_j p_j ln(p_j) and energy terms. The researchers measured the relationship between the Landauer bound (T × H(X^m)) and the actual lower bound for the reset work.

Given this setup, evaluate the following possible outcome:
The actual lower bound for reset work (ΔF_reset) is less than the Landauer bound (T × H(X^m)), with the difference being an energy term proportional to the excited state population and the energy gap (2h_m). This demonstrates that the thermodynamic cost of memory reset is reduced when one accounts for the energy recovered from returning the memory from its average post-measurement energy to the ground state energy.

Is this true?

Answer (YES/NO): NO